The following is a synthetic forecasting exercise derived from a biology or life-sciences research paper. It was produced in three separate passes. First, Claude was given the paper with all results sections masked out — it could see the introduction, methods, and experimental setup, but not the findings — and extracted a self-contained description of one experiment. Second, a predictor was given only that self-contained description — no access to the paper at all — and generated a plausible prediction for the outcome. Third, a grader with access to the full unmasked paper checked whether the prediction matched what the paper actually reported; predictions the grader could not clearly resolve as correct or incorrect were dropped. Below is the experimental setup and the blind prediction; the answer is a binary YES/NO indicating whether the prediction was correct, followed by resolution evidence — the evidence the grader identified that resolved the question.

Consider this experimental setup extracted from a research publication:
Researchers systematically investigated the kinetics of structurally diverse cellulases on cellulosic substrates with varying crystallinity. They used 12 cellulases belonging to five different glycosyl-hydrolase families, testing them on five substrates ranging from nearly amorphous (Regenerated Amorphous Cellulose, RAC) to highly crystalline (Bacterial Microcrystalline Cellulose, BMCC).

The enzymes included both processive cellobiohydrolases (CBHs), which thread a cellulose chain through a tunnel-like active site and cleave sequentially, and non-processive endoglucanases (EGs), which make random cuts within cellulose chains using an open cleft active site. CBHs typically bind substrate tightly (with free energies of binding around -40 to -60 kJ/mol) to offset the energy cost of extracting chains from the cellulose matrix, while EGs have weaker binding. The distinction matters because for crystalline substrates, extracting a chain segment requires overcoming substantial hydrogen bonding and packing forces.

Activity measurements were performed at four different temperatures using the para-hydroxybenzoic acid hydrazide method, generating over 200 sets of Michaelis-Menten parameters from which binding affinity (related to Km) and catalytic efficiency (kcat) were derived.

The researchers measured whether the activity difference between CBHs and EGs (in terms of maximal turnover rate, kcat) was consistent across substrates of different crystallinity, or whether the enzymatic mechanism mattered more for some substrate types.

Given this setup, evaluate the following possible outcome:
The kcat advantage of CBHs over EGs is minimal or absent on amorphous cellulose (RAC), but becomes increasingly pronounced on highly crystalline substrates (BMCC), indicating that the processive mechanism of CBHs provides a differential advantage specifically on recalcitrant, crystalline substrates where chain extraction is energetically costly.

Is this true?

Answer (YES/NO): YES